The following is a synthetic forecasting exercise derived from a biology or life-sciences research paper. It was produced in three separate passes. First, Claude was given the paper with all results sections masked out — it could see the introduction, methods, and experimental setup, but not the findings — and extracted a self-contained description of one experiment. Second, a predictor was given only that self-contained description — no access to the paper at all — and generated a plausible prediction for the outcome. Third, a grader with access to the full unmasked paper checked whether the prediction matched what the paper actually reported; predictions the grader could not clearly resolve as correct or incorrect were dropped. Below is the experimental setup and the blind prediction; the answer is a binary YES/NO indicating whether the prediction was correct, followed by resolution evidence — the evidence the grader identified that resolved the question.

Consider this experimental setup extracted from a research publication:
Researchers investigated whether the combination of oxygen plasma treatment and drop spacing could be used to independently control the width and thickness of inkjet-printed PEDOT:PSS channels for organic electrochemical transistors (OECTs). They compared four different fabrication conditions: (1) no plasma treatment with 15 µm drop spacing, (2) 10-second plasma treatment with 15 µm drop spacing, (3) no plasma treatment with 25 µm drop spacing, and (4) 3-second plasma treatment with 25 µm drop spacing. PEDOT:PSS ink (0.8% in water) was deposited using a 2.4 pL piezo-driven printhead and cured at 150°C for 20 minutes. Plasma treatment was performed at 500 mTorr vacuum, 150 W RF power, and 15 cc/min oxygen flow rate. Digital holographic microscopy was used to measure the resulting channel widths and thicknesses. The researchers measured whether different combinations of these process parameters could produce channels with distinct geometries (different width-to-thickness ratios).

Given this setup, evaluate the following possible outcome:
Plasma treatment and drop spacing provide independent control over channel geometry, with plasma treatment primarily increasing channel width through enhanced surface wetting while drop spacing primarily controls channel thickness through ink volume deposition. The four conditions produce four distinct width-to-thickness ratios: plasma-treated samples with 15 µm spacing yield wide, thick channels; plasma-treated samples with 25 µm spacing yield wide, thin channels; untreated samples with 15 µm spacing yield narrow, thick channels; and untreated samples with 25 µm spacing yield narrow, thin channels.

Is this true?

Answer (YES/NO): NO